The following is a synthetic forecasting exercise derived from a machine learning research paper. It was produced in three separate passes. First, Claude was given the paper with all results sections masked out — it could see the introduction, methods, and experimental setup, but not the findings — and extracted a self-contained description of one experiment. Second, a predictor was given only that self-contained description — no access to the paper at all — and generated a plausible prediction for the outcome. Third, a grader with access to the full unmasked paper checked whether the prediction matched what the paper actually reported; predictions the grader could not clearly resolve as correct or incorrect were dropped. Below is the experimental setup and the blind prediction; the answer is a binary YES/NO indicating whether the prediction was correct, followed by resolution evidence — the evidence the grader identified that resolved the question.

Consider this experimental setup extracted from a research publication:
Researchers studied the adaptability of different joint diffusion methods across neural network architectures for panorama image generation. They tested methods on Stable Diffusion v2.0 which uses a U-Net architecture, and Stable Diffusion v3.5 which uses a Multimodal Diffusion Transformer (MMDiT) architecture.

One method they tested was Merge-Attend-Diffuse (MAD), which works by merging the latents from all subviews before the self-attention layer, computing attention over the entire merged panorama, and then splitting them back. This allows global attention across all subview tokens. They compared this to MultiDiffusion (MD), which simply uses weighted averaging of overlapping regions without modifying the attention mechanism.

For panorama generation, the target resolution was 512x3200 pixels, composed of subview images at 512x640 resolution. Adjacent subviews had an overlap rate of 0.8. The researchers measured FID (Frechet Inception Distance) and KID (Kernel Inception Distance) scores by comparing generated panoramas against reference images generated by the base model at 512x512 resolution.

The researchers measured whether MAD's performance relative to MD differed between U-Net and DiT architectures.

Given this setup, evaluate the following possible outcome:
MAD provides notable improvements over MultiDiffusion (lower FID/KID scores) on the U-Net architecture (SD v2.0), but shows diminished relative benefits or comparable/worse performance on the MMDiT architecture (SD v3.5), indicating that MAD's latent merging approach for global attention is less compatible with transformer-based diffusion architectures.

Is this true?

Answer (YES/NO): NO